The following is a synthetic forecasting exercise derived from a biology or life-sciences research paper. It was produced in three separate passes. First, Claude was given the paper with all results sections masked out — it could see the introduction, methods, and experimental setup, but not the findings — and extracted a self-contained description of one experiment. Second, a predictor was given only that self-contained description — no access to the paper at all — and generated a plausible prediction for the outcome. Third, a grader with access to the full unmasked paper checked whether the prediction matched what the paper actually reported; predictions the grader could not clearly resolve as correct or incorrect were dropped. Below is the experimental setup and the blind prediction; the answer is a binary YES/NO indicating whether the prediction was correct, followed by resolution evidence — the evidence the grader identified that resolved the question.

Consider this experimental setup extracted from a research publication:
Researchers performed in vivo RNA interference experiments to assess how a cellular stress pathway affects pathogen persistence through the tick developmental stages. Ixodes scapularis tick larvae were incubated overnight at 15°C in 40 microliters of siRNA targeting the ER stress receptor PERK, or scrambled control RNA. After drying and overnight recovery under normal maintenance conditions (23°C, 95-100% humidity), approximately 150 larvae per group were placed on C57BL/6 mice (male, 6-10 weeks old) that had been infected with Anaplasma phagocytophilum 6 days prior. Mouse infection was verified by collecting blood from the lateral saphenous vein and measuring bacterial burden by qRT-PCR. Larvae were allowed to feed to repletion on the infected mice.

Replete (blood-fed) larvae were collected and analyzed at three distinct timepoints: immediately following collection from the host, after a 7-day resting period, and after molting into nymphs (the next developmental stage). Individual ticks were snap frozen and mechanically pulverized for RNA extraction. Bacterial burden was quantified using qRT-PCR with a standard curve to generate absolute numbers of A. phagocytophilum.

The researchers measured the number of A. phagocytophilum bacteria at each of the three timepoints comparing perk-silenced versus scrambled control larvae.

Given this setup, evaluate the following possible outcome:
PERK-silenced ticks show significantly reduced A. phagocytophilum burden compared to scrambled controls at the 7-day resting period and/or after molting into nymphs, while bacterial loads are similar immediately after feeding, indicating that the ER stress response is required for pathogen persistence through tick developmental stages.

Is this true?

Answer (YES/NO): NO